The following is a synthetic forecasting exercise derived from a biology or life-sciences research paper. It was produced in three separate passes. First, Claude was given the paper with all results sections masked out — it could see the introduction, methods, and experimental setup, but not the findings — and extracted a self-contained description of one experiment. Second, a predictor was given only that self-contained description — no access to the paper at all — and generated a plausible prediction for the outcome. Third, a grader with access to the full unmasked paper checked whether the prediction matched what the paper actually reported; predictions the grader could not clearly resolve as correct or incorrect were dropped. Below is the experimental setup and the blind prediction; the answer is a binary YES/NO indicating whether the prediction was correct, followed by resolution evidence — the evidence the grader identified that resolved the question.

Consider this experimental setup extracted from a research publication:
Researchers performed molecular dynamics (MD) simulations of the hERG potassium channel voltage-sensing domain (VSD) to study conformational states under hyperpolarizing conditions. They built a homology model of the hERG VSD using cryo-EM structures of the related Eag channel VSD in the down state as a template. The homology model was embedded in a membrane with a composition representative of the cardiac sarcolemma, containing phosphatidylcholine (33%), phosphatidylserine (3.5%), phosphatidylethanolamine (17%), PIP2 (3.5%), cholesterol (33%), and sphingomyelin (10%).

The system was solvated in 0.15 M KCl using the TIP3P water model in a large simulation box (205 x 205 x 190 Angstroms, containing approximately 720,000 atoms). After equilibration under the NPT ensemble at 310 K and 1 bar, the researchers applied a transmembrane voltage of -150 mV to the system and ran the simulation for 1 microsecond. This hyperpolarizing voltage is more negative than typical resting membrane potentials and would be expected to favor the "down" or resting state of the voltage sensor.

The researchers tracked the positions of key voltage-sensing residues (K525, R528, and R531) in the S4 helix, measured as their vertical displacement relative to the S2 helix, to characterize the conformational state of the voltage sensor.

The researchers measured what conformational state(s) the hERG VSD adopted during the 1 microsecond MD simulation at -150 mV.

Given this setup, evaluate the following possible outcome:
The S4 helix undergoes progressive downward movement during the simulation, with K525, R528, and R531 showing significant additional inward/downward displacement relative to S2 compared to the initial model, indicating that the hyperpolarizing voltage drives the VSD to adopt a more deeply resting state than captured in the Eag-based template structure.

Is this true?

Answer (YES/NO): NO